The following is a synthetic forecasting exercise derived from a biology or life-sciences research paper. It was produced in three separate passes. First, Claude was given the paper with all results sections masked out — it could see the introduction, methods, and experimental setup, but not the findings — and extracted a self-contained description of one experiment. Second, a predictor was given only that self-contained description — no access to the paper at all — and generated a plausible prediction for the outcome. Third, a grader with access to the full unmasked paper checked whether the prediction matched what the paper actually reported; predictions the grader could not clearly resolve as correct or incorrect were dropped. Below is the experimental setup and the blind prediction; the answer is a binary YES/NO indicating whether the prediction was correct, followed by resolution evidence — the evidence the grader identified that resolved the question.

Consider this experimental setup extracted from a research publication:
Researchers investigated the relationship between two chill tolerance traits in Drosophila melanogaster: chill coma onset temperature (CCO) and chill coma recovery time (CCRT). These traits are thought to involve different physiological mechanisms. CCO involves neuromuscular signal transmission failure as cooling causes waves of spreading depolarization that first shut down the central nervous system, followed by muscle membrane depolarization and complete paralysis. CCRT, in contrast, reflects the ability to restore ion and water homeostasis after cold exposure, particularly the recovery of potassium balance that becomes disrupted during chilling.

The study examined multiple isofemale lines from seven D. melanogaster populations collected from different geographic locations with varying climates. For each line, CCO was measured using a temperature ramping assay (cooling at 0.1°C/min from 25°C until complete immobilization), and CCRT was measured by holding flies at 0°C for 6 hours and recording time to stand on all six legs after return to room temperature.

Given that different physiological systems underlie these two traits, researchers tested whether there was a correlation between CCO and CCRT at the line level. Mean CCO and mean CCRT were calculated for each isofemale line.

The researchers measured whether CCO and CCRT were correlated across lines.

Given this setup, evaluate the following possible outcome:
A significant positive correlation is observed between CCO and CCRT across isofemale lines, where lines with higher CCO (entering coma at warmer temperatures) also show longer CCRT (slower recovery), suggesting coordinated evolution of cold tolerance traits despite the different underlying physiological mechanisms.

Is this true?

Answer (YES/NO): NO